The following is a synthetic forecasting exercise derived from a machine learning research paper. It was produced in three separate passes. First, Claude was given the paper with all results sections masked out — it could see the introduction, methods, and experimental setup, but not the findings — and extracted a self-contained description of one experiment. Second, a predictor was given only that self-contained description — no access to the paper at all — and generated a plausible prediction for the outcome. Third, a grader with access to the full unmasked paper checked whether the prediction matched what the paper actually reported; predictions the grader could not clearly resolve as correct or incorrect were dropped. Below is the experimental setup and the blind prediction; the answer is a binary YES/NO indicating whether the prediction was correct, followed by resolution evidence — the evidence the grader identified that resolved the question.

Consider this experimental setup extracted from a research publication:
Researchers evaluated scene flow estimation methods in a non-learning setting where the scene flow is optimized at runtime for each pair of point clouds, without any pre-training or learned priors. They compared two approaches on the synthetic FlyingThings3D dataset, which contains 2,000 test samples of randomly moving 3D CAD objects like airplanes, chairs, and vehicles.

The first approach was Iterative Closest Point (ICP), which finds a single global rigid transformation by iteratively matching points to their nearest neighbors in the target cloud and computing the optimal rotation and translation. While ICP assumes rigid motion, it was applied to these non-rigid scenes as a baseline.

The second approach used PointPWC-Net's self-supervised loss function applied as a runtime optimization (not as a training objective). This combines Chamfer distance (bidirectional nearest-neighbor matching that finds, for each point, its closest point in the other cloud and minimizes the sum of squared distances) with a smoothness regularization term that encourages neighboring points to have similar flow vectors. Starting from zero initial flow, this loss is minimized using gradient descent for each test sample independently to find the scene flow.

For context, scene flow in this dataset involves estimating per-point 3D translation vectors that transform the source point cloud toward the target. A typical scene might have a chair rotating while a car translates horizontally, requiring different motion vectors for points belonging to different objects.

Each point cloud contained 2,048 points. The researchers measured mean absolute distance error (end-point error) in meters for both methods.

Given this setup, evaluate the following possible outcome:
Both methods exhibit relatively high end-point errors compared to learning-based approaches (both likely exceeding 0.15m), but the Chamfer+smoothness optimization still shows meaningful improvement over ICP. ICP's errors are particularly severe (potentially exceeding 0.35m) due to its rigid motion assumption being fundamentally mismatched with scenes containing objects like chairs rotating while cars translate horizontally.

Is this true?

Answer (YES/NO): NO